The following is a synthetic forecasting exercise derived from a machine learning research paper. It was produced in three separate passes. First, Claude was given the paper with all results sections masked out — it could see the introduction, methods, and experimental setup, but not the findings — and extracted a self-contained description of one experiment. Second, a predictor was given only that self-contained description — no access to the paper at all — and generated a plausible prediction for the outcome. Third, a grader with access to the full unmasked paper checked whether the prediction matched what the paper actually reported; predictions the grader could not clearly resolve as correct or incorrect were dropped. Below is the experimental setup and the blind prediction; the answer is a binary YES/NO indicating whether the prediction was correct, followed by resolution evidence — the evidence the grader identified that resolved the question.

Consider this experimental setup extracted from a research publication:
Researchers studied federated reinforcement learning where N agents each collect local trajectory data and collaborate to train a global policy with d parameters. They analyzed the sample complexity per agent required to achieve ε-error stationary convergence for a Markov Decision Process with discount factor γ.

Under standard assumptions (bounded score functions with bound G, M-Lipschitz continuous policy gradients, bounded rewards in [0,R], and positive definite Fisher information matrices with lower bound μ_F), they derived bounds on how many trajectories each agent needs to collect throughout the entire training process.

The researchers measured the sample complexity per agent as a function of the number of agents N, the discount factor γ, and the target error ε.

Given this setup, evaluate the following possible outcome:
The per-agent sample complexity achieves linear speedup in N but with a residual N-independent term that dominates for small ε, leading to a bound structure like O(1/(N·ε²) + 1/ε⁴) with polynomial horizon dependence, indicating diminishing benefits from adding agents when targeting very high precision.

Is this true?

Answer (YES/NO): NO